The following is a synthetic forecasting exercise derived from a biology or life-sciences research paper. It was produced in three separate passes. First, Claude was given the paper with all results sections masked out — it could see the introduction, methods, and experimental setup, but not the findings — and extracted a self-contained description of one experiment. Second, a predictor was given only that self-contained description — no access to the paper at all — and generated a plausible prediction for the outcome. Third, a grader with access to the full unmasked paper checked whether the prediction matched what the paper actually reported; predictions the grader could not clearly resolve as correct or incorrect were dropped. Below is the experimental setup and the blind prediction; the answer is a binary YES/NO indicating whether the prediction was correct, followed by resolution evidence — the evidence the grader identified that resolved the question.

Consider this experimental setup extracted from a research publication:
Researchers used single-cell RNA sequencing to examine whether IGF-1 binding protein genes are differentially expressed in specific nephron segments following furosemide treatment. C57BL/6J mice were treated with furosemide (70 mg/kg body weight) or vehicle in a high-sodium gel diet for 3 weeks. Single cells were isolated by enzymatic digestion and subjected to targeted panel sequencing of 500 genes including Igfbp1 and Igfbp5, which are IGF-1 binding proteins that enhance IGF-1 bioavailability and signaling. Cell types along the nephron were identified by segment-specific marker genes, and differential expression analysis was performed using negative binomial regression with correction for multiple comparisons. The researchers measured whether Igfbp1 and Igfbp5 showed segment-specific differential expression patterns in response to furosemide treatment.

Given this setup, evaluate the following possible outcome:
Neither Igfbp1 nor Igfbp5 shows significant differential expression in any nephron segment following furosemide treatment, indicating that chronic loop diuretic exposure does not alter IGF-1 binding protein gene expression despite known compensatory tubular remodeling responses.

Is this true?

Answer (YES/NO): NO